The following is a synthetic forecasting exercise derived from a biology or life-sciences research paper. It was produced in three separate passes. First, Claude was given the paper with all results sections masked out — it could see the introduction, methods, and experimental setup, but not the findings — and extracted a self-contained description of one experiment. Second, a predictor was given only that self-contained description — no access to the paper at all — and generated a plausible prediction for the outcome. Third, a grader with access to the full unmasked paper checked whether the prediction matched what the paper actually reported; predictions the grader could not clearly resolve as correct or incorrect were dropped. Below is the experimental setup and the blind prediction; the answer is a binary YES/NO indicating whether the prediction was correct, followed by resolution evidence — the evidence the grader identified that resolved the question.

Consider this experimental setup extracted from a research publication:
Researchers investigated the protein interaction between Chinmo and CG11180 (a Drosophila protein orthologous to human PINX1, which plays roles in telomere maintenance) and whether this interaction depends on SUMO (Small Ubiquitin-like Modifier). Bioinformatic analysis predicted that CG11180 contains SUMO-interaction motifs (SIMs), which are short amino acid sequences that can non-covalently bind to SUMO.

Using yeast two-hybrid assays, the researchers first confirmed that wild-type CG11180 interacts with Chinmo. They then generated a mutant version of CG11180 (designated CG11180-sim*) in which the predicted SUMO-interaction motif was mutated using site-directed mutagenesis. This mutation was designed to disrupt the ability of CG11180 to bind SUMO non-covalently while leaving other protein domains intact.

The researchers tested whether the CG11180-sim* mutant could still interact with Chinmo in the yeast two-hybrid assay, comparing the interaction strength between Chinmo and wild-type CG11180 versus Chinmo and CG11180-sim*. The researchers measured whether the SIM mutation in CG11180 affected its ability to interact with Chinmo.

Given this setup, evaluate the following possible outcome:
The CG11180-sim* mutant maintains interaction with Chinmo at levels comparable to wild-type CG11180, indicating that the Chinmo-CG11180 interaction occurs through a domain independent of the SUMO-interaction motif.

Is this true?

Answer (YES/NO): NO